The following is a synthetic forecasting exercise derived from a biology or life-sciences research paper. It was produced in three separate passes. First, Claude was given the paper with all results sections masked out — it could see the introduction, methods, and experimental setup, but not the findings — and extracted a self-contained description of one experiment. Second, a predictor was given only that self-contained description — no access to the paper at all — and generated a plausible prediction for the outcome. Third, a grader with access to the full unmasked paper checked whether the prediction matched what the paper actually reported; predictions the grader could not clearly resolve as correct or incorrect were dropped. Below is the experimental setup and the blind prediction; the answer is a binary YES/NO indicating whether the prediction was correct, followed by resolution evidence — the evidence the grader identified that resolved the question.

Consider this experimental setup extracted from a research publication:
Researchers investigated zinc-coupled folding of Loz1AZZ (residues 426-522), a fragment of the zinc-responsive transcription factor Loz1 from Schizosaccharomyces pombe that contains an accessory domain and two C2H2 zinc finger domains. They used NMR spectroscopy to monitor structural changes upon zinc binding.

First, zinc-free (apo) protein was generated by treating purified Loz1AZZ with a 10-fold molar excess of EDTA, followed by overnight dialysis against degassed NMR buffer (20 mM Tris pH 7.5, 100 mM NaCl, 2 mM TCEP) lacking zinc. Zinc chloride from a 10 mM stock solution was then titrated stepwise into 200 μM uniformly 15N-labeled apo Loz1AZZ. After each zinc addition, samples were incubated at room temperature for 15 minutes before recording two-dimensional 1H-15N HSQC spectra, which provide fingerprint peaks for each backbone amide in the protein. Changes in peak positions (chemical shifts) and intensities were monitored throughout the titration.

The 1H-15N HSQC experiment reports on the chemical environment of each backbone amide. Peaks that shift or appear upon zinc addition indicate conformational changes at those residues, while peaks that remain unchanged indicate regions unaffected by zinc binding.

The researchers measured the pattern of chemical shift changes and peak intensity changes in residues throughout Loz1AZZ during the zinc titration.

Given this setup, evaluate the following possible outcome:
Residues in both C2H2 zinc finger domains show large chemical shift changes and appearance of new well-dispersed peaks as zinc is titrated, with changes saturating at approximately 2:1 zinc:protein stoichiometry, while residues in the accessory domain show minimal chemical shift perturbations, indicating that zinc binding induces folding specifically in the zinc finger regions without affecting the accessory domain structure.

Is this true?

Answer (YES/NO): NO